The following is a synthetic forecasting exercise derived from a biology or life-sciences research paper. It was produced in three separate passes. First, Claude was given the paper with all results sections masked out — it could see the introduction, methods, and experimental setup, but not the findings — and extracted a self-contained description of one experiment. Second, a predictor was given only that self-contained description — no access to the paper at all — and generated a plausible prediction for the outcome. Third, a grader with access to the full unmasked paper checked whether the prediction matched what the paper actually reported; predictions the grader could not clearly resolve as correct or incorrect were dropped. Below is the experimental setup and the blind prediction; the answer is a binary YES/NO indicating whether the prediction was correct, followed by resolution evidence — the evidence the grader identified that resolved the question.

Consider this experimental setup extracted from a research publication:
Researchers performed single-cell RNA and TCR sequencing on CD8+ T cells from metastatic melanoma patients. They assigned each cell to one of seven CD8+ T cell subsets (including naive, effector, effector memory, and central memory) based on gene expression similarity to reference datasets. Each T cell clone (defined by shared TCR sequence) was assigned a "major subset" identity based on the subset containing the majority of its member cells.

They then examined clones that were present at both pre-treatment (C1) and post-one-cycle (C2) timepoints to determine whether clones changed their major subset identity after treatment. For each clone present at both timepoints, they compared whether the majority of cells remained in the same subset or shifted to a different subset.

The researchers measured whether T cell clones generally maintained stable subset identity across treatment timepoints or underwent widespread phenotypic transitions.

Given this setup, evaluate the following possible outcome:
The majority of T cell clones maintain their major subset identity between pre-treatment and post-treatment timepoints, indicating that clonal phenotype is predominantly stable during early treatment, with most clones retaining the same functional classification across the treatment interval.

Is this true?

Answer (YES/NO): YES